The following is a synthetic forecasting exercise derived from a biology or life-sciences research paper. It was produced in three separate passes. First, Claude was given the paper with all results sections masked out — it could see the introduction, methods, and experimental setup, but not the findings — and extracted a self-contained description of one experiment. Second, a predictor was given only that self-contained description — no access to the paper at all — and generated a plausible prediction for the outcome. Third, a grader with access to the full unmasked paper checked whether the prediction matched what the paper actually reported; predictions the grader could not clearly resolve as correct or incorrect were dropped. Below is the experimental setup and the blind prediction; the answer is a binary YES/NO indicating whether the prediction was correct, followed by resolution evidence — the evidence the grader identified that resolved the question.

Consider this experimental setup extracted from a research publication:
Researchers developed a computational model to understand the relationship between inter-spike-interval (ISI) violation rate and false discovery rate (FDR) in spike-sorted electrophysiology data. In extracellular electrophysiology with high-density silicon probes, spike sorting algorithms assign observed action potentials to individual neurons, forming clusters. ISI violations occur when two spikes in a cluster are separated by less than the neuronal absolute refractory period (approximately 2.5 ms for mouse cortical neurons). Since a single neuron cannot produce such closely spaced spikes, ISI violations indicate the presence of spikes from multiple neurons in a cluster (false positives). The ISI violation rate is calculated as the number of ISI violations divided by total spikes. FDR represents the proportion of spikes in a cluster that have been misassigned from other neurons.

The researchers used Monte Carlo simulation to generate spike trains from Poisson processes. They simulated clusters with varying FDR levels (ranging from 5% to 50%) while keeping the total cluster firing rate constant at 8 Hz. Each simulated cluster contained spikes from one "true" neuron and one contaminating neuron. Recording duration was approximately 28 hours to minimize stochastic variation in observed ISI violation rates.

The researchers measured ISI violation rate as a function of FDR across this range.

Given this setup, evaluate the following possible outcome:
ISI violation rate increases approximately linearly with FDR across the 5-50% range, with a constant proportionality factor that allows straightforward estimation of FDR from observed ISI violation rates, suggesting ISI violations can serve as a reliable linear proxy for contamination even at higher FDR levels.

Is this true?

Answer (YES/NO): NO